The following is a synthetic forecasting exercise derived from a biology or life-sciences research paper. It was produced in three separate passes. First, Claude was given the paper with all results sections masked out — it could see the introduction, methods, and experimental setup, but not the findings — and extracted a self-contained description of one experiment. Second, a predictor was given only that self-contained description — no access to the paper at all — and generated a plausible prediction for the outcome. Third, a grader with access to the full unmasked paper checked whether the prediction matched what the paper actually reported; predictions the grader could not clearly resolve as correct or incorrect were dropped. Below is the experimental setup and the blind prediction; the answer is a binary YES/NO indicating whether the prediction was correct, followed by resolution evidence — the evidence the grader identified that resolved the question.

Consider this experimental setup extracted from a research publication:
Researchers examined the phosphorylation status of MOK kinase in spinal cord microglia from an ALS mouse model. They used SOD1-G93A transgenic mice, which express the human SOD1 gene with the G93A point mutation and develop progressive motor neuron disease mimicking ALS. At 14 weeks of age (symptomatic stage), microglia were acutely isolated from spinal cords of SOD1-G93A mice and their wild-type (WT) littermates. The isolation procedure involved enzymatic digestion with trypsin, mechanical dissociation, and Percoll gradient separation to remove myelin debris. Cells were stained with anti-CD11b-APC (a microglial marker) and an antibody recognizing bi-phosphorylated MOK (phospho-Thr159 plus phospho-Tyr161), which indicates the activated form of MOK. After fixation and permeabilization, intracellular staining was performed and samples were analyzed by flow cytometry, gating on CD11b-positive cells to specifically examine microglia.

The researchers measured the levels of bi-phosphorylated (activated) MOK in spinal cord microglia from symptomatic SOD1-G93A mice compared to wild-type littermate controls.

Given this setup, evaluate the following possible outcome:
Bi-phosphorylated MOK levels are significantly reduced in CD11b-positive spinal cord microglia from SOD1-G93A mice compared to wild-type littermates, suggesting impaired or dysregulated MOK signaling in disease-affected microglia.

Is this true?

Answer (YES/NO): NO